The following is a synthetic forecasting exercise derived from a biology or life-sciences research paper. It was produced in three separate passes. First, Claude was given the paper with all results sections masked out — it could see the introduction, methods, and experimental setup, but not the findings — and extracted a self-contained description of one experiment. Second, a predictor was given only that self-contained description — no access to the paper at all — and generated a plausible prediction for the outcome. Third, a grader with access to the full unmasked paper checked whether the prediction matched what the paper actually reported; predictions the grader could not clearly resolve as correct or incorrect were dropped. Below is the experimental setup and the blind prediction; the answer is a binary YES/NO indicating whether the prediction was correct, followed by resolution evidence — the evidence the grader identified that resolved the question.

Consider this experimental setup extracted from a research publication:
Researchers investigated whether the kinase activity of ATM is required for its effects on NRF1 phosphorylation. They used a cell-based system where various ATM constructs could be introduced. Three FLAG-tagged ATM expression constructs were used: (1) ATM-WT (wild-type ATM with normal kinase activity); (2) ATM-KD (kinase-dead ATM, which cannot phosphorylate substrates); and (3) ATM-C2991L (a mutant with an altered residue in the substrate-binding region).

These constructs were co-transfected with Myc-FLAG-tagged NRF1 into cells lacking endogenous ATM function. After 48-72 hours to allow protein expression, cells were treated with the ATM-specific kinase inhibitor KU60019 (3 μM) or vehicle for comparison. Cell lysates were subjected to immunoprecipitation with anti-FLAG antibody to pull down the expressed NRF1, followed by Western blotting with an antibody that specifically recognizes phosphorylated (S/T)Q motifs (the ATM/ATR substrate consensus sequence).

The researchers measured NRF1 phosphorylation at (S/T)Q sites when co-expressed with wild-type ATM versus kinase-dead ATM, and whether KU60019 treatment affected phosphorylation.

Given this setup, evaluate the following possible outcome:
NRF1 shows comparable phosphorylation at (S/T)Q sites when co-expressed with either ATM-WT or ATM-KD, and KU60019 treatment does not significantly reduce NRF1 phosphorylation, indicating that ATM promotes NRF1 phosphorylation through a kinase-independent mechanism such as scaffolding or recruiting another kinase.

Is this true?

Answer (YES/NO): NO